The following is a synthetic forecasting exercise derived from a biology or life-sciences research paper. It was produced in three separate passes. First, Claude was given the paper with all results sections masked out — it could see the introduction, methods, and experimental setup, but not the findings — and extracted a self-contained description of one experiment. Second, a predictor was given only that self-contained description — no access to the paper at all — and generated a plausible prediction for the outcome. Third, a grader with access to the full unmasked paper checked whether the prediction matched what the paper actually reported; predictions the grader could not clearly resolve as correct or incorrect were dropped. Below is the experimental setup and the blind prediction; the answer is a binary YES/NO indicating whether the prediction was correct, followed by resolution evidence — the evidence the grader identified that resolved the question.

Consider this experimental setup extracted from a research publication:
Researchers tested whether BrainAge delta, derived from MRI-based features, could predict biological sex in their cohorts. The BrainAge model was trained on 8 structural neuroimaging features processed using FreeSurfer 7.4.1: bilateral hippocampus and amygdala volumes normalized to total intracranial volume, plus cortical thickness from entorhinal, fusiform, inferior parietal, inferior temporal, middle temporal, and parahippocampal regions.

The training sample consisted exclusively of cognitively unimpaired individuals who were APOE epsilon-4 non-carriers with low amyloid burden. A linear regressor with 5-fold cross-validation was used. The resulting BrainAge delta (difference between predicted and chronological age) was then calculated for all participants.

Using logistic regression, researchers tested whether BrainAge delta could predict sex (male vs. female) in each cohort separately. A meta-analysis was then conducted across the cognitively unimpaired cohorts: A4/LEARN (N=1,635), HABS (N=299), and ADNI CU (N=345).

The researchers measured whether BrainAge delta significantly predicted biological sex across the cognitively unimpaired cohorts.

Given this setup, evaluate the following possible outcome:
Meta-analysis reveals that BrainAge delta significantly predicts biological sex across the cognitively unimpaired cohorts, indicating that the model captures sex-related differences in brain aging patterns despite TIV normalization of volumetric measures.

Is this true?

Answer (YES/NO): NO